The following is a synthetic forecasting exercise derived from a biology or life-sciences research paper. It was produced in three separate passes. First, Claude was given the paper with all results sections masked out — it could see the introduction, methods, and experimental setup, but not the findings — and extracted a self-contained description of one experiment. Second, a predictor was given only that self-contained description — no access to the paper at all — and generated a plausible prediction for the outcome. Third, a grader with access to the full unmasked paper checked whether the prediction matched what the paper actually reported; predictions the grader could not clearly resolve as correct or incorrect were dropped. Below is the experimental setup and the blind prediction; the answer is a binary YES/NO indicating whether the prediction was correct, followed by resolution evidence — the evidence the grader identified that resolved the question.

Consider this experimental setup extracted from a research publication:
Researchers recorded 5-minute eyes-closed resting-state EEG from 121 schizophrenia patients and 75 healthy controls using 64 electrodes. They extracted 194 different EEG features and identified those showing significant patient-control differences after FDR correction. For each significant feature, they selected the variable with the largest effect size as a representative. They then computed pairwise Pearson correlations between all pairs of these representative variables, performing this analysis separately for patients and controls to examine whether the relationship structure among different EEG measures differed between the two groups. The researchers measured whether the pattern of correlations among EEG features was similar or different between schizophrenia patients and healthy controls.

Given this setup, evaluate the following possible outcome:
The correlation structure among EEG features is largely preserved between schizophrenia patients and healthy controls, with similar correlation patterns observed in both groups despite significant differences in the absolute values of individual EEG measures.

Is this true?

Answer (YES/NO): YES